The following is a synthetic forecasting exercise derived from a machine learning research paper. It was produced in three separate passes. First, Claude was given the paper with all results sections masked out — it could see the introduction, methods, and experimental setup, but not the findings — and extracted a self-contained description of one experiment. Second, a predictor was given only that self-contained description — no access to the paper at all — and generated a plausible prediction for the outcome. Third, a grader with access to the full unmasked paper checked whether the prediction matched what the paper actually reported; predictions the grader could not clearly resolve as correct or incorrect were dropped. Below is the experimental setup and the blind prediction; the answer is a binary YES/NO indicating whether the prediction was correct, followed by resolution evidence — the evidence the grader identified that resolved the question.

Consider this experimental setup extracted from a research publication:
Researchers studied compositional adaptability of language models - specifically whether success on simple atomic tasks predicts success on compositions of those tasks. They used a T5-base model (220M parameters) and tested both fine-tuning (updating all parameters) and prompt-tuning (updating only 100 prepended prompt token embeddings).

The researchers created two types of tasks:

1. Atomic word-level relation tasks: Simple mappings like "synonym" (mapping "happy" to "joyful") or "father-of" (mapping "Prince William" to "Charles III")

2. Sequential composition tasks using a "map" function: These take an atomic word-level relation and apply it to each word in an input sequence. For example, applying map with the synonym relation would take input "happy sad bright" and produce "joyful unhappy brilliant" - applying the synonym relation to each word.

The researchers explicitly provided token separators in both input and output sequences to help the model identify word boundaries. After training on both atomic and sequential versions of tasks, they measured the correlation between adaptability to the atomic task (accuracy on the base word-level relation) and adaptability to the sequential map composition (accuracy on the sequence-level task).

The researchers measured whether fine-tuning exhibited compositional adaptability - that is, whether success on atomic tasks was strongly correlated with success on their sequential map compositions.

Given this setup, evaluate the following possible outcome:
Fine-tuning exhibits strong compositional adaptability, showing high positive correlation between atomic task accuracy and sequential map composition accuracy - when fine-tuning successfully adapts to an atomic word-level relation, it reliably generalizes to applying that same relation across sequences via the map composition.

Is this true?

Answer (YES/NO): NO